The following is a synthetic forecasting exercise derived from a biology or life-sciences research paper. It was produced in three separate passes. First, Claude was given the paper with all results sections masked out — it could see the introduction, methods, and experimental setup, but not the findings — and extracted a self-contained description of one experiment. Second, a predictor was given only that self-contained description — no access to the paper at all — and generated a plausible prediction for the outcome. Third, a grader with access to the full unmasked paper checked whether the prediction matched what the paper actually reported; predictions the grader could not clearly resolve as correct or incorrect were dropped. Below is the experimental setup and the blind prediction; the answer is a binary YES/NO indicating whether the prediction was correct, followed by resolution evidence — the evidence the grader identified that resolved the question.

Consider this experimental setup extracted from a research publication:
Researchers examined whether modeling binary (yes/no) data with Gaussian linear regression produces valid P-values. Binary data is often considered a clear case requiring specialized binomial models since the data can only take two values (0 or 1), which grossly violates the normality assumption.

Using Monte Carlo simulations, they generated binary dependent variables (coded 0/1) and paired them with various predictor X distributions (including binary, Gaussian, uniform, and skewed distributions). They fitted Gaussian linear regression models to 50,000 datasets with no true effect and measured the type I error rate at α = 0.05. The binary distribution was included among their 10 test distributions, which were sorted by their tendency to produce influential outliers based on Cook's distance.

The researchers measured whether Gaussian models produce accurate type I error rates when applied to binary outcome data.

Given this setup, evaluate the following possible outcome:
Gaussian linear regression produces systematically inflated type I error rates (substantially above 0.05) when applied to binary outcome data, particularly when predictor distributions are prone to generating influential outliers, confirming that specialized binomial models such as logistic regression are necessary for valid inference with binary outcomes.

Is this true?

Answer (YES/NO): NO